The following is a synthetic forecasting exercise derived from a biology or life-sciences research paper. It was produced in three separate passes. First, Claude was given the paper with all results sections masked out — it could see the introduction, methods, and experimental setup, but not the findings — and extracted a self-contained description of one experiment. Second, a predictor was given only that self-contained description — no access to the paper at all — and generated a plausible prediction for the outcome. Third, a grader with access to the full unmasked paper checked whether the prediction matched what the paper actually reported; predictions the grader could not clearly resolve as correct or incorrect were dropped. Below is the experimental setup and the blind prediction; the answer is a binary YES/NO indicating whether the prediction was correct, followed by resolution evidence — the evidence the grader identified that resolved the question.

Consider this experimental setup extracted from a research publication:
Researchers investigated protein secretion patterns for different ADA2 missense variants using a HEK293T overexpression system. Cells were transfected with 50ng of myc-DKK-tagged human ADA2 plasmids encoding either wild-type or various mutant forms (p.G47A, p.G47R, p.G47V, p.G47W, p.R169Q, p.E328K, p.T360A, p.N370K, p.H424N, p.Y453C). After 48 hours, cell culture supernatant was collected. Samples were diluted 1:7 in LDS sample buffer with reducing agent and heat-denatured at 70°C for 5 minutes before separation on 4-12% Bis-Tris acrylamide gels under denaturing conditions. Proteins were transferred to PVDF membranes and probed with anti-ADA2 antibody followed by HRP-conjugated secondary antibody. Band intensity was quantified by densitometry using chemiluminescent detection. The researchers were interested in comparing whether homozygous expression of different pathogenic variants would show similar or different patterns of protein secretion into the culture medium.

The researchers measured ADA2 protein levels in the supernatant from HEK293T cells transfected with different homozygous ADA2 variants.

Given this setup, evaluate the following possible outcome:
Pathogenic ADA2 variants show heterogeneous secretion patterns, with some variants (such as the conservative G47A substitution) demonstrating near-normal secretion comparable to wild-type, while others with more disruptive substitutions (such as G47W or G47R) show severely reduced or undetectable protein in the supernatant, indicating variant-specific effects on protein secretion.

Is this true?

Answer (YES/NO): NO